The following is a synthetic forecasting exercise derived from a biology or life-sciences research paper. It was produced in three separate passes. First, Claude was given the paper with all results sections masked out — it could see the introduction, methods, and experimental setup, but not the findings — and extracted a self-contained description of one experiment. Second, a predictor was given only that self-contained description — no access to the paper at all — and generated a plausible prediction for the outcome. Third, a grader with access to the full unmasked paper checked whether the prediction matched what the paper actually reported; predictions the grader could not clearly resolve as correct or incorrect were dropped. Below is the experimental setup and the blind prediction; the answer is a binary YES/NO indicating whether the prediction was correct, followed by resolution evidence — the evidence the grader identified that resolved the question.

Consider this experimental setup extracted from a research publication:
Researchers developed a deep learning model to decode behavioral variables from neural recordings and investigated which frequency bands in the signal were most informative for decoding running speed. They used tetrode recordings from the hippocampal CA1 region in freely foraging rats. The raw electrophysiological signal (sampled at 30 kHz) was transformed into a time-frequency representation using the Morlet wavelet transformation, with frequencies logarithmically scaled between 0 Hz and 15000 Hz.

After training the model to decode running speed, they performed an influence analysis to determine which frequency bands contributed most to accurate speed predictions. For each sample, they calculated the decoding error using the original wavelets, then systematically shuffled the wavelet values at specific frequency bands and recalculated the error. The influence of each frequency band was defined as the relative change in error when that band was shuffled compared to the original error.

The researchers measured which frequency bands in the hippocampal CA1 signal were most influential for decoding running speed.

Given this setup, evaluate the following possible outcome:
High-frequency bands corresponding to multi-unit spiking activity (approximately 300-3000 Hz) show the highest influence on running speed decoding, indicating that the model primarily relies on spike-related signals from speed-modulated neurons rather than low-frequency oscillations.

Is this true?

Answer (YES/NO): NO